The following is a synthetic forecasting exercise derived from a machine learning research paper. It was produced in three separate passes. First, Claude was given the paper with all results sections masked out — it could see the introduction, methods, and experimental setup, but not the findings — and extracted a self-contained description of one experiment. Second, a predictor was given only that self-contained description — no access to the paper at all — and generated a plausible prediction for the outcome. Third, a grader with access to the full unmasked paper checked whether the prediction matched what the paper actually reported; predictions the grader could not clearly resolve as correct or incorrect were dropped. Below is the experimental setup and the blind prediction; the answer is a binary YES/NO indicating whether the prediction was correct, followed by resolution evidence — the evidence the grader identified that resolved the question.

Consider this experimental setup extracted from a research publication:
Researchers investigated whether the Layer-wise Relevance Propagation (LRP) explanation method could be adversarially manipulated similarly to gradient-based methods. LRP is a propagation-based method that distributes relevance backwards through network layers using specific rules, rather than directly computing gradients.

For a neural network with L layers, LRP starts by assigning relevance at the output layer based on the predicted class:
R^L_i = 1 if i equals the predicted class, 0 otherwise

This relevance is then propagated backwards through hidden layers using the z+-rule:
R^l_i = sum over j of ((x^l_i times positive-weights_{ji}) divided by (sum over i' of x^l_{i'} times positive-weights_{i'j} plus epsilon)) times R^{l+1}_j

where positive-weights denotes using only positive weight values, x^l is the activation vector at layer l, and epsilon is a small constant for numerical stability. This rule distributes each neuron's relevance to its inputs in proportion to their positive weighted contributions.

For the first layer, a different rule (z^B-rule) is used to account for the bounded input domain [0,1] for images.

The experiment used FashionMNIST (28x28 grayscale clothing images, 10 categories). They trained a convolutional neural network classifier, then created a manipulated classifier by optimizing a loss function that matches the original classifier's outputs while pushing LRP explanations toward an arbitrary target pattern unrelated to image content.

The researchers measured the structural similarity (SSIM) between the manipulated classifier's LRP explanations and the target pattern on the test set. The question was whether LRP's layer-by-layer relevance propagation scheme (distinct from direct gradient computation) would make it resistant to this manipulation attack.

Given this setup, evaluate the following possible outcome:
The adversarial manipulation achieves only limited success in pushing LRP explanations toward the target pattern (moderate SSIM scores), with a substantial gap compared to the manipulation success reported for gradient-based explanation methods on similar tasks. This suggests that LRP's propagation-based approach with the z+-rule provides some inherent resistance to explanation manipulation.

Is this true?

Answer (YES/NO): NO